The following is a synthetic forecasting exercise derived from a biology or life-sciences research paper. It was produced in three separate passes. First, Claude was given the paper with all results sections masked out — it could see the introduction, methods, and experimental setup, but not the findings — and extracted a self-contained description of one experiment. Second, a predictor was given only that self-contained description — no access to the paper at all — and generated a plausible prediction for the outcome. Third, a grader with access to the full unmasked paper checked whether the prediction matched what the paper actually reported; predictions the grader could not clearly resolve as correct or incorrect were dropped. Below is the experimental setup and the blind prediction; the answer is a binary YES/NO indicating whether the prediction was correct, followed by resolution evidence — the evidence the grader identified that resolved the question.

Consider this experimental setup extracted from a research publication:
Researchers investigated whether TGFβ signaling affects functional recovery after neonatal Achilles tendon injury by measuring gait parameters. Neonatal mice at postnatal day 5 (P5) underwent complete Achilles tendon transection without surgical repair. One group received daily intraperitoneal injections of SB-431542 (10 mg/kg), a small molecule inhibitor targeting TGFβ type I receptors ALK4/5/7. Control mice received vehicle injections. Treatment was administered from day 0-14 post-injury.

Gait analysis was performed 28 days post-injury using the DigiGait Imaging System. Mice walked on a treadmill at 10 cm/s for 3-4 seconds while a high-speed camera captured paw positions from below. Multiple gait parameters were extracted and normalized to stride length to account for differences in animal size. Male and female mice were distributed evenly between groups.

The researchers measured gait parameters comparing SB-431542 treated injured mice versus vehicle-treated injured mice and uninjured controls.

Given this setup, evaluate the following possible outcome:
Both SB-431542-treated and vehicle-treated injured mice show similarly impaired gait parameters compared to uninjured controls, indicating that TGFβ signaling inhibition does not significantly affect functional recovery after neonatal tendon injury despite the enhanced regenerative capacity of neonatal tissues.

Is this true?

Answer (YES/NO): NO